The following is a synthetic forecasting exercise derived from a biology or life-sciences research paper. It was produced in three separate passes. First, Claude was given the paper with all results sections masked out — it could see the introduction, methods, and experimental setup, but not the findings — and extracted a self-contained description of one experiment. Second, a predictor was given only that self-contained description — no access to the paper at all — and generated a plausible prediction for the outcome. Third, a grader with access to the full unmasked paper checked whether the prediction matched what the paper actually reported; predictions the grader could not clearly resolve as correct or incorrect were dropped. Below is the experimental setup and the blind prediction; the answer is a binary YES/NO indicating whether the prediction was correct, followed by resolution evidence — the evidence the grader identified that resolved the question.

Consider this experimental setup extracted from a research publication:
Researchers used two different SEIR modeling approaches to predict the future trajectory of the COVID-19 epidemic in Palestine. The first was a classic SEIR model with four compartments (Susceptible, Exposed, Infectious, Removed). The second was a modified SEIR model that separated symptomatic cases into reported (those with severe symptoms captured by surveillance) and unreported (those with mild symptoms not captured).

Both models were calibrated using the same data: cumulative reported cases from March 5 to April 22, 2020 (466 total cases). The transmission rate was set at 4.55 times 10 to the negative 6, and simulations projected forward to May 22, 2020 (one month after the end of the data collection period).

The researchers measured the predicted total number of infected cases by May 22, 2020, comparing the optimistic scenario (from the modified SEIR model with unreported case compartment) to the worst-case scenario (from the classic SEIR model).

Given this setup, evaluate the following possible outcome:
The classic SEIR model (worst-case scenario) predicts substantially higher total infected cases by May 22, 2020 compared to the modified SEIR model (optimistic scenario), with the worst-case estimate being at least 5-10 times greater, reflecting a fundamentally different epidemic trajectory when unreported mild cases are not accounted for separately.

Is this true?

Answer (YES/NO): YES